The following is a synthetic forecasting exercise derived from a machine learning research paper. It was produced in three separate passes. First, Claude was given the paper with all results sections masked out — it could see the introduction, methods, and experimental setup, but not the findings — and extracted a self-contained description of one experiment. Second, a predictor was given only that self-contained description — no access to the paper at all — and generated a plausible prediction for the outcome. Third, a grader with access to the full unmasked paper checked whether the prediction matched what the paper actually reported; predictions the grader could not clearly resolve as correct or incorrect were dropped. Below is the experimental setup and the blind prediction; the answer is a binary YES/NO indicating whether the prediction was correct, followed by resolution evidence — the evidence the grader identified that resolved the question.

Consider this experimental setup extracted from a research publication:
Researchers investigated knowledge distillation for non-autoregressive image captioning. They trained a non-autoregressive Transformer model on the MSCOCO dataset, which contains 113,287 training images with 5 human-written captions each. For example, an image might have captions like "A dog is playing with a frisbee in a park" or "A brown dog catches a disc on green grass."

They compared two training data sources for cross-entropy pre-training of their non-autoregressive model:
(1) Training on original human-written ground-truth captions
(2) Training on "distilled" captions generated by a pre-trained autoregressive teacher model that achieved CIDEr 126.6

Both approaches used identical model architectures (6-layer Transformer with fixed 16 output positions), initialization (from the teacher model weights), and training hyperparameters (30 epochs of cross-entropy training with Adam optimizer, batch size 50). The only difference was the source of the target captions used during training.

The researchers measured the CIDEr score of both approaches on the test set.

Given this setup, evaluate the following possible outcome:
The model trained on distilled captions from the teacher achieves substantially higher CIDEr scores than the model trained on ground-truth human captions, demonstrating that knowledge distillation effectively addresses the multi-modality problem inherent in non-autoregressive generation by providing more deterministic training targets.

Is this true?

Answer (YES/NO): YES